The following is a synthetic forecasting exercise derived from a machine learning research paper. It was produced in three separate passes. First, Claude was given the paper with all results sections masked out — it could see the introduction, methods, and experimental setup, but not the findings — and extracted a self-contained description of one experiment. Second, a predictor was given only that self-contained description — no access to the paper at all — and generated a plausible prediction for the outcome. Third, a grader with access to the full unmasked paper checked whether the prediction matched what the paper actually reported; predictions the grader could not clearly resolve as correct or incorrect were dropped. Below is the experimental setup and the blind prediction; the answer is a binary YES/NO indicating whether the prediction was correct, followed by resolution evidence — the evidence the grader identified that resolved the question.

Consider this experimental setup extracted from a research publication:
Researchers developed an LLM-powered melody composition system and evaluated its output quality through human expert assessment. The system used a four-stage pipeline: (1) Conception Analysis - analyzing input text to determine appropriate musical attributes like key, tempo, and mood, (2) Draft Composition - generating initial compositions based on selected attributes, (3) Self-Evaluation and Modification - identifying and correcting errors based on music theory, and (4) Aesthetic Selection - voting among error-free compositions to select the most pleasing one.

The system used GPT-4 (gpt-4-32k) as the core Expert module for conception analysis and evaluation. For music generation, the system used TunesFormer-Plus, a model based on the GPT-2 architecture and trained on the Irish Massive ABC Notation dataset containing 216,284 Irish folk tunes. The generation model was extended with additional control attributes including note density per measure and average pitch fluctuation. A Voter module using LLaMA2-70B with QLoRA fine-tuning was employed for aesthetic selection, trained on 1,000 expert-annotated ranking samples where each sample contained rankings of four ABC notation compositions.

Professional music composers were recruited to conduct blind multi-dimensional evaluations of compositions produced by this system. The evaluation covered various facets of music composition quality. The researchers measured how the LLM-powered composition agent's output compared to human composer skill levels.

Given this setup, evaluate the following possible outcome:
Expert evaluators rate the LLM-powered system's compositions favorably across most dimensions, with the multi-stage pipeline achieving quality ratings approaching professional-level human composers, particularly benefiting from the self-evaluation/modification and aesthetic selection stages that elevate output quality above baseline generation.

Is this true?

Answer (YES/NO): NO